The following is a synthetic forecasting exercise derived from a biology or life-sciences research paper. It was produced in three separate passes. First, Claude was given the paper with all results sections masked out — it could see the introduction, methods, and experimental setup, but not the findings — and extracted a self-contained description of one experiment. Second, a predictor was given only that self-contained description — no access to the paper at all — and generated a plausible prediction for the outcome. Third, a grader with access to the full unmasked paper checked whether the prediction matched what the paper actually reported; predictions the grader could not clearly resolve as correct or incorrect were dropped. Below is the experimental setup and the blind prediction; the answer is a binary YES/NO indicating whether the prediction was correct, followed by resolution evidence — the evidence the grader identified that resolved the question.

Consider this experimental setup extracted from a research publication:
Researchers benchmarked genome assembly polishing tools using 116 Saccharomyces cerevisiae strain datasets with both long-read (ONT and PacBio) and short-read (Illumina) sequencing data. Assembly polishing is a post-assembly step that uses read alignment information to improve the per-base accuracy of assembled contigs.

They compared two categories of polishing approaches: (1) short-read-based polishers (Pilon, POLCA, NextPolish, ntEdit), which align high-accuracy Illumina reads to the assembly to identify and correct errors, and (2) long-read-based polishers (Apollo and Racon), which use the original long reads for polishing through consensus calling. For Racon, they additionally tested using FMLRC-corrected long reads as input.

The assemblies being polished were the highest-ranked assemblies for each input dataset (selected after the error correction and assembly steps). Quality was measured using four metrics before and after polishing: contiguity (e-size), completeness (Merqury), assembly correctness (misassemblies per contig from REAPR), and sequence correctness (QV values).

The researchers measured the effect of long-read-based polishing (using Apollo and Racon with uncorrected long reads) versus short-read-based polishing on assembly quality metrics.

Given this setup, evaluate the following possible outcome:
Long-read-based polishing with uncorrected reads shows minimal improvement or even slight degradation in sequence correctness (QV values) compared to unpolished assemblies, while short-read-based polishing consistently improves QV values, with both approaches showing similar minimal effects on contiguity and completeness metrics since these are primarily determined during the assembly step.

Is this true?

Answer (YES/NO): NO